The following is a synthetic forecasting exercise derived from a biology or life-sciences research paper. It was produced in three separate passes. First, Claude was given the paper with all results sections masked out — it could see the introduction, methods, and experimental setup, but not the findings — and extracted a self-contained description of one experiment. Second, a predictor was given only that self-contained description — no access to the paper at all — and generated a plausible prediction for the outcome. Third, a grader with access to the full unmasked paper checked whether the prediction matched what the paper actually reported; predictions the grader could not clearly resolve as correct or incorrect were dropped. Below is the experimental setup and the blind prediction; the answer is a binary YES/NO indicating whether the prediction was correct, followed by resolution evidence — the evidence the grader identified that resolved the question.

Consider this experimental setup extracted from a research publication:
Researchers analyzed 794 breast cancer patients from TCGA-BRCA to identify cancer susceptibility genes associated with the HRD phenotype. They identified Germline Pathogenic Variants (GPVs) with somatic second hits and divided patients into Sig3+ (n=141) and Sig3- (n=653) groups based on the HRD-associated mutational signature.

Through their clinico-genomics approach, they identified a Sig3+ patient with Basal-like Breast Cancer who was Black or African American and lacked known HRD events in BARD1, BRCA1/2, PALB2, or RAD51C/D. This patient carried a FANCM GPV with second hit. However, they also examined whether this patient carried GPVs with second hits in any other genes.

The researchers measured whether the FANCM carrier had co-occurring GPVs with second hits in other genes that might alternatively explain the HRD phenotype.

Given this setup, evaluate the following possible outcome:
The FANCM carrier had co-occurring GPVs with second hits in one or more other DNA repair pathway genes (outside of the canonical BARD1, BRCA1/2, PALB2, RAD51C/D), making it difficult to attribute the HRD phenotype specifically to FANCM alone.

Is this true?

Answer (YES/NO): YES